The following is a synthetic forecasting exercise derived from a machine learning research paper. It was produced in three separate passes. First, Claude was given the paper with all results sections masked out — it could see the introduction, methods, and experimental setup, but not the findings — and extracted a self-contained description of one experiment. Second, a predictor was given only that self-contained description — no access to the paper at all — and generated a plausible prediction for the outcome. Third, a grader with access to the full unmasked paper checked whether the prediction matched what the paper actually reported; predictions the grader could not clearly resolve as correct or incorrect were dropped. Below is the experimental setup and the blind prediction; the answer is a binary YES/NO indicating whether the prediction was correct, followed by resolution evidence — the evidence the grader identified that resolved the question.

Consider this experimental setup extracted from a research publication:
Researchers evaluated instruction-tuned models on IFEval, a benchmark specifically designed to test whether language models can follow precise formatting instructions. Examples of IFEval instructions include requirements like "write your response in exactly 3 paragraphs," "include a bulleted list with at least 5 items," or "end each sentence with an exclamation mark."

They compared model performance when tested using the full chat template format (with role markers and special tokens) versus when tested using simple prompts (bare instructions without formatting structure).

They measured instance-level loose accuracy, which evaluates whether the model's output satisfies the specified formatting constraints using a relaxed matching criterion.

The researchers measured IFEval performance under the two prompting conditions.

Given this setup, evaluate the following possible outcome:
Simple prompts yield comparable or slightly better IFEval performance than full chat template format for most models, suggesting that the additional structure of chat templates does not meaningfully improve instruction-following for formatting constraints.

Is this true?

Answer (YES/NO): NO